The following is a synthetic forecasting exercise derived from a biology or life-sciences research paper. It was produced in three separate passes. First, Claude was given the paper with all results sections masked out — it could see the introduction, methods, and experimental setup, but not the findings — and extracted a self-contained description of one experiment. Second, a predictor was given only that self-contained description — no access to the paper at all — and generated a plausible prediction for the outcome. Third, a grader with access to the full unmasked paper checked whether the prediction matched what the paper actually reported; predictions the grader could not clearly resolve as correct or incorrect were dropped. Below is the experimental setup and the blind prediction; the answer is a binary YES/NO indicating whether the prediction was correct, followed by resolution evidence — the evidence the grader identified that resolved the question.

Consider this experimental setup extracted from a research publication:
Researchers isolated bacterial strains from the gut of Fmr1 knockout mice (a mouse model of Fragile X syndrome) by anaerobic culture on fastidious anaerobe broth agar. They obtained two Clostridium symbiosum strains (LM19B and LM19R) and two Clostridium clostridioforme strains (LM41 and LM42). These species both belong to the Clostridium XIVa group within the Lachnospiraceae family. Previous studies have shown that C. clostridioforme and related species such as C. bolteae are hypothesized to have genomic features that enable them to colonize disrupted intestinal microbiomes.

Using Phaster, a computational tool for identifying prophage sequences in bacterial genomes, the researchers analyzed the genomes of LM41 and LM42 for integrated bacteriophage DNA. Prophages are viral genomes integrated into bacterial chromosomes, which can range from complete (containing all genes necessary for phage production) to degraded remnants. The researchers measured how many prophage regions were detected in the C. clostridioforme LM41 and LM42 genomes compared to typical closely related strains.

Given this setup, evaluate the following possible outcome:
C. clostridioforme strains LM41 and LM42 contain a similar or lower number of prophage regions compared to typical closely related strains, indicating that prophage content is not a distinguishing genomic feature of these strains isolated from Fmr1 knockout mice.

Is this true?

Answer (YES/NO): NO